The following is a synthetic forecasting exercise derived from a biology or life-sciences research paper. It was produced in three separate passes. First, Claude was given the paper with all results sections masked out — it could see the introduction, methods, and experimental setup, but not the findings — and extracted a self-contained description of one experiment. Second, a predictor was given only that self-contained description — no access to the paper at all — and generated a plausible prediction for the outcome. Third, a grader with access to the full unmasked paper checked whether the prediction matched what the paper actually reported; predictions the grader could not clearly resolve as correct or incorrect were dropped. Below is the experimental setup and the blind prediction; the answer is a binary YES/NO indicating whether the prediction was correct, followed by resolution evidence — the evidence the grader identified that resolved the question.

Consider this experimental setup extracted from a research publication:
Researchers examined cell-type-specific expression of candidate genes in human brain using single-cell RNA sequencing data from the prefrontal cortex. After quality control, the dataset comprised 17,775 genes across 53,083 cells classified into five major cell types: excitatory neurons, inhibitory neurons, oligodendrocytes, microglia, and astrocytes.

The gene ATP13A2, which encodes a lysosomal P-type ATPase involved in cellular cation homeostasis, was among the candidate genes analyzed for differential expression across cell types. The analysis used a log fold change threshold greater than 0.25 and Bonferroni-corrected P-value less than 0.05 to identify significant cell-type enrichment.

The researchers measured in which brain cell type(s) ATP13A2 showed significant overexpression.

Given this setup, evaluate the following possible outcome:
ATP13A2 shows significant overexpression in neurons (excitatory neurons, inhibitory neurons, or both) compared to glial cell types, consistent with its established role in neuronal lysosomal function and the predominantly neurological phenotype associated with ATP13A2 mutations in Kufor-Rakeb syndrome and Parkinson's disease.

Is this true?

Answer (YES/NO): YES